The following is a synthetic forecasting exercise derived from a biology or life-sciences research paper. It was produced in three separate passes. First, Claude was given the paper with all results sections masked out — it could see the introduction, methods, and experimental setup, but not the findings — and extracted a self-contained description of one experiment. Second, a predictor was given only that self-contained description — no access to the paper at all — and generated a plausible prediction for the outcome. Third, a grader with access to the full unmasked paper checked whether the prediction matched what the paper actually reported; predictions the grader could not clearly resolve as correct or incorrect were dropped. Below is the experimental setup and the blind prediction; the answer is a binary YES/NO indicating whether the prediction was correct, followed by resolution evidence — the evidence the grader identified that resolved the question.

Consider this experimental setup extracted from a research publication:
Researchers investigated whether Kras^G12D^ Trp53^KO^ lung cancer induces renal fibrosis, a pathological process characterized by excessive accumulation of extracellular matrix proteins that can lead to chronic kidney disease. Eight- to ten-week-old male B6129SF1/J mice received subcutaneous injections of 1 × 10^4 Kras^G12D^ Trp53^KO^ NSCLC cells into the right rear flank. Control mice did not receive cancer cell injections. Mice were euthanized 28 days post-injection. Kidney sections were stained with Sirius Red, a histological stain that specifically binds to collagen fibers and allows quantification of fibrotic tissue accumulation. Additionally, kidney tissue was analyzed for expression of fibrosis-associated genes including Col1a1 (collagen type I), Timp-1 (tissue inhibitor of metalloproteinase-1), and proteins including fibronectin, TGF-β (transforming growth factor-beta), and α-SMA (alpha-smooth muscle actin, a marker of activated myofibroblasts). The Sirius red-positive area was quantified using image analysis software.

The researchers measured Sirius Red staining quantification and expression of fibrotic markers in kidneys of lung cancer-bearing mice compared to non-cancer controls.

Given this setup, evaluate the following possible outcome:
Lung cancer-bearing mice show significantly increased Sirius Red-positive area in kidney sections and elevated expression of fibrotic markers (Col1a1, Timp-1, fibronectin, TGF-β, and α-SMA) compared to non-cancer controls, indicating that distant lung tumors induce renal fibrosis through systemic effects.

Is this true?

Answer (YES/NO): NO